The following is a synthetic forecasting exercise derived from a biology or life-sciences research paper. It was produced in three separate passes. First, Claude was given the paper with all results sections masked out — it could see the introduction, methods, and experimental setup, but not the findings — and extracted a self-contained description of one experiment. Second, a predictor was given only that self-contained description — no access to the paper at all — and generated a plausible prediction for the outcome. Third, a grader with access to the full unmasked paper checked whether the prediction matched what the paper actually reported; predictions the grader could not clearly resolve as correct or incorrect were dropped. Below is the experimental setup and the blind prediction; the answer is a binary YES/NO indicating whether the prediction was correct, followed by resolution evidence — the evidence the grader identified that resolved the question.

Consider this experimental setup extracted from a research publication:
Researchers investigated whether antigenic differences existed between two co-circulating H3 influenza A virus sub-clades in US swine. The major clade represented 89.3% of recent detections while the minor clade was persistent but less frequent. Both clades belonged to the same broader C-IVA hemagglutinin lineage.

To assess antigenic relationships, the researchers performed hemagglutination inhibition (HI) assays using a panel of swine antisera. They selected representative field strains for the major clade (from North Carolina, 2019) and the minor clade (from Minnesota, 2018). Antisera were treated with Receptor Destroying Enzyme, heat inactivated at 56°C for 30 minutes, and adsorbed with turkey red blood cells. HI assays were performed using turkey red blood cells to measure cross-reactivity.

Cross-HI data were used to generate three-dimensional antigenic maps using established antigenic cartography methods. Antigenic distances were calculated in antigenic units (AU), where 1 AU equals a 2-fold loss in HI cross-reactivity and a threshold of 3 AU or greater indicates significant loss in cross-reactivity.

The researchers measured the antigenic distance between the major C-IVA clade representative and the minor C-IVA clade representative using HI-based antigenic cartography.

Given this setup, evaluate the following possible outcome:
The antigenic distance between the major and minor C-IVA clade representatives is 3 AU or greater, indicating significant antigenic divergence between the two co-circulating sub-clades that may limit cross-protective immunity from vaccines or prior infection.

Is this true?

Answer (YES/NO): NO